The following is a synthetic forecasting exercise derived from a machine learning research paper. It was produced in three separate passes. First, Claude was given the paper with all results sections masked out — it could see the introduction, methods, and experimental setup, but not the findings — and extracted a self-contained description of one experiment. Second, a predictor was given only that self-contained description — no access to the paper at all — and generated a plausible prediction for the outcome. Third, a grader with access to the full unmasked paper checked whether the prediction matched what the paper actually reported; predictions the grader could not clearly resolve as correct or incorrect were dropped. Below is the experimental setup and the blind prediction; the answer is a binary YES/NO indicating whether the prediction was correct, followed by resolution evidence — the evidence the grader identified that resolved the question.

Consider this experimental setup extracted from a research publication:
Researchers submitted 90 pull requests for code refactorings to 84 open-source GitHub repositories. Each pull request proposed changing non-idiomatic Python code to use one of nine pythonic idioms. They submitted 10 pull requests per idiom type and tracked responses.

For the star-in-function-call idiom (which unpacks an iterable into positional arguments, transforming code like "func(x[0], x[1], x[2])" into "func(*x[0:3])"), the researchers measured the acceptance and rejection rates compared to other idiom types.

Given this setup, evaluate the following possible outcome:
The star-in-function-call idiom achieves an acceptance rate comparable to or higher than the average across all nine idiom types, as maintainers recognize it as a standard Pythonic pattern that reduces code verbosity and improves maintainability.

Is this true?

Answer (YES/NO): NO